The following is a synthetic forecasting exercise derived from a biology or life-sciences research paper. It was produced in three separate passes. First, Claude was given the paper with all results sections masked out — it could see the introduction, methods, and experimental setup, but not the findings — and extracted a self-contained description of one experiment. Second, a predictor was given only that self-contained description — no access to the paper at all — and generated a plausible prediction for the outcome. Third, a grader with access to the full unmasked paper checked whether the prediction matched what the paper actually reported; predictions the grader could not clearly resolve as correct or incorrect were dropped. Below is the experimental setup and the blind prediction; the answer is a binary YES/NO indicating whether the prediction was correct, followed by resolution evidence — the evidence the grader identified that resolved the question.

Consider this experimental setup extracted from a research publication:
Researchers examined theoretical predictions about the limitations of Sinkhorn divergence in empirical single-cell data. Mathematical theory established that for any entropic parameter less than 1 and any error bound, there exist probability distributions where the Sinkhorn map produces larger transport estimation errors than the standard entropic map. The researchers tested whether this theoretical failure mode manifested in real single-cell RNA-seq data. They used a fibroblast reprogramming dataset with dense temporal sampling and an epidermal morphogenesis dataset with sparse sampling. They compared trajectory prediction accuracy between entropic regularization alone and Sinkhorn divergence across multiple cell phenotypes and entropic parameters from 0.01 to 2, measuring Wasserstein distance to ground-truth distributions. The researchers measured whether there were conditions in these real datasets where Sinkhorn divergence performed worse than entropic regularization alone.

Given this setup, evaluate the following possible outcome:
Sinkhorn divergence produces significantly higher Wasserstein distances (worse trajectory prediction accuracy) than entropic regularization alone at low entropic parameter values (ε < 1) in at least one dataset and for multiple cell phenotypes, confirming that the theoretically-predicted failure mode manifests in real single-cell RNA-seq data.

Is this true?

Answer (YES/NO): YES